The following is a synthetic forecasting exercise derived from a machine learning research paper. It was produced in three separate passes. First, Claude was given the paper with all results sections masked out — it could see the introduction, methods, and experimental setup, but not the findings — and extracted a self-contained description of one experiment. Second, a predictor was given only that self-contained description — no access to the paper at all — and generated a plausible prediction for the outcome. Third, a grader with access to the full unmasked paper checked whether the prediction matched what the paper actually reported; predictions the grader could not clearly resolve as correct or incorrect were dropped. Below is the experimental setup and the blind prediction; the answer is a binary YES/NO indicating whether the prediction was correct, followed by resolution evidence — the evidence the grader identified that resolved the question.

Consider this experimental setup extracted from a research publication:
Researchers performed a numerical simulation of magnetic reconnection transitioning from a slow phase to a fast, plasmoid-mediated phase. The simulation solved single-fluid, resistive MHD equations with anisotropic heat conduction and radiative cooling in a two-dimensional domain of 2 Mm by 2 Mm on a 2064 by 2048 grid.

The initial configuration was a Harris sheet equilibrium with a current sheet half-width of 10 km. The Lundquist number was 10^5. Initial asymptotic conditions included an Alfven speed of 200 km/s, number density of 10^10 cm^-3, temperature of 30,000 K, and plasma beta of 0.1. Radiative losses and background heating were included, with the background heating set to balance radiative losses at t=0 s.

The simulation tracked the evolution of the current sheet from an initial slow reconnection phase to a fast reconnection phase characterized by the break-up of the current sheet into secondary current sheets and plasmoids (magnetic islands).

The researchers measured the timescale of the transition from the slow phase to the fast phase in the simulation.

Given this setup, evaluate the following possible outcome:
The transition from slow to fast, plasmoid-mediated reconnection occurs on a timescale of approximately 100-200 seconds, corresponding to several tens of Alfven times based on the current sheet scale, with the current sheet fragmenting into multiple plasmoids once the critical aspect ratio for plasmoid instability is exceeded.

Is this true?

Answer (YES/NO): NO